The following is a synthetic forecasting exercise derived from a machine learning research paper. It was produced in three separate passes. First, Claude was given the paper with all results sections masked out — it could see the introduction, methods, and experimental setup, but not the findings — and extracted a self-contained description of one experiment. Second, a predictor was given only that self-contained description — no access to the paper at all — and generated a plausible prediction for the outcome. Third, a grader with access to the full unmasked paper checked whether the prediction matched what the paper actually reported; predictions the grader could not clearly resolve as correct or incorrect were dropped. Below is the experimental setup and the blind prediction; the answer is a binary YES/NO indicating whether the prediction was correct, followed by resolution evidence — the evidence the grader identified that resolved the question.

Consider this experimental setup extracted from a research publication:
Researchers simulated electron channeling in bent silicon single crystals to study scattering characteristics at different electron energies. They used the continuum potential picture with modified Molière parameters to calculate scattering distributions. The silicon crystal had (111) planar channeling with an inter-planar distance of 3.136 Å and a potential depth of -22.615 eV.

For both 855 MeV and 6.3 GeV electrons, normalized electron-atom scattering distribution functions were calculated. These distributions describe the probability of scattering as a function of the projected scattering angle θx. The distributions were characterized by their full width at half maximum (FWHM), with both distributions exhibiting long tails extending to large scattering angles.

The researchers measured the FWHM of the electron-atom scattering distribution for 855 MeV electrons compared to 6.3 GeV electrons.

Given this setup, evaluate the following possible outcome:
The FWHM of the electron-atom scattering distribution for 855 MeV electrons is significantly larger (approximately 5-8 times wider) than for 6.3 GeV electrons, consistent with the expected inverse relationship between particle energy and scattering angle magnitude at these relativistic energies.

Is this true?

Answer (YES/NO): YES